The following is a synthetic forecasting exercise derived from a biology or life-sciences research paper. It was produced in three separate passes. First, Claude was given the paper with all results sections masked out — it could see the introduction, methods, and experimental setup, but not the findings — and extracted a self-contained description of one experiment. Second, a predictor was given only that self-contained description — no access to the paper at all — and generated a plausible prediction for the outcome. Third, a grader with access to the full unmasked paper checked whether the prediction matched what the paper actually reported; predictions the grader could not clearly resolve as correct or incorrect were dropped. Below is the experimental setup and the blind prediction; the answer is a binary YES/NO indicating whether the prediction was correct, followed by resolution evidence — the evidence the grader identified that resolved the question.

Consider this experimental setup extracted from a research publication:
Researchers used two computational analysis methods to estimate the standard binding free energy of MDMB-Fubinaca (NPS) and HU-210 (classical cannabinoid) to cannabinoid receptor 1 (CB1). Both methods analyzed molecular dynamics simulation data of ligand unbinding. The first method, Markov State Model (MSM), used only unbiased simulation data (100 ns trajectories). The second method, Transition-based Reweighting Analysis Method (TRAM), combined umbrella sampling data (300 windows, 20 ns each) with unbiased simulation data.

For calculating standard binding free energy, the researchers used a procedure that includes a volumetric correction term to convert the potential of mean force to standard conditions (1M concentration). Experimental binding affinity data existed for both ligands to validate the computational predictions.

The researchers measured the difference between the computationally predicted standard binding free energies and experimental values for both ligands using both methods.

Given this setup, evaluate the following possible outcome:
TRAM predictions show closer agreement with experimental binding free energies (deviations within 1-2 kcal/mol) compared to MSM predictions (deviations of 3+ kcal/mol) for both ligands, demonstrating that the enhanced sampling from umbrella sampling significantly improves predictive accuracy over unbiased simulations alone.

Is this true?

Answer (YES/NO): NO